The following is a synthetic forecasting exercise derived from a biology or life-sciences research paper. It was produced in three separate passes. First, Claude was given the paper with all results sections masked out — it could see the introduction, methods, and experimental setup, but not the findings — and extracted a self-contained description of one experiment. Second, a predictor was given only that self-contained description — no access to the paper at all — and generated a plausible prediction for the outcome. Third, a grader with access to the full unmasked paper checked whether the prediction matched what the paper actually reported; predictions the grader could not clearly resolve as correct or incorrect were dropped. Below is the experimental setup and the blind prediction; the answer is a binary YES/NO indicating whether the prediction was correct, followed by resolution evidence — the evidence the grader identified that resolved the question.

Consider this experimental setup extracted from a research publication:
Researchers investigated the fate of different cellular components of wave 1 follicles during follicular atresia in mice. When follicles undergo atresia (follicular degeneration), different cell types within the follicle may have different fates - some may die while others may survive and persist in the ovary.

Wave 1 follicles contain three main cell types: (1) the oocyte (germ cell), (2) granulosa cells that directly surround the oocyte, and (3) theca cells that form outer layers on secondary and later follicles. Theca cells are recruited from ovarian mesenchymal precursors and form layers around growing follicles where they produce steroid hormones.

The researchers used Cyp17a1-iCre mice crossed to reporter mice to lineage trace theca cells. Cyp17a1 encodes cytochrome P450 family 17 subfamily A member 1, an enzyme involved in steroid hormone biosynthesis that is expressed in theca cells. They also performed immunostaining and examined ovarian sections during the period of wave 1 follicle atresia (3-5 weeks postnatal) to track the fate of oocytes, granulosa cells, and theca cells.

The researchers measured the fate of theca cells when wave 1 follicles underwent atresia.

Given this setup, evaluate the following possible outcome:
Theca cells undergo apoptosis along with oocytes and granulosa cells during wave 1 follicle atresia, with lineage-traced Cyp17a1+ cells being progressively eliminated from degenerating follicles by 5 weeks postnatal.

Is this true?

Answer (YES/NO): NO